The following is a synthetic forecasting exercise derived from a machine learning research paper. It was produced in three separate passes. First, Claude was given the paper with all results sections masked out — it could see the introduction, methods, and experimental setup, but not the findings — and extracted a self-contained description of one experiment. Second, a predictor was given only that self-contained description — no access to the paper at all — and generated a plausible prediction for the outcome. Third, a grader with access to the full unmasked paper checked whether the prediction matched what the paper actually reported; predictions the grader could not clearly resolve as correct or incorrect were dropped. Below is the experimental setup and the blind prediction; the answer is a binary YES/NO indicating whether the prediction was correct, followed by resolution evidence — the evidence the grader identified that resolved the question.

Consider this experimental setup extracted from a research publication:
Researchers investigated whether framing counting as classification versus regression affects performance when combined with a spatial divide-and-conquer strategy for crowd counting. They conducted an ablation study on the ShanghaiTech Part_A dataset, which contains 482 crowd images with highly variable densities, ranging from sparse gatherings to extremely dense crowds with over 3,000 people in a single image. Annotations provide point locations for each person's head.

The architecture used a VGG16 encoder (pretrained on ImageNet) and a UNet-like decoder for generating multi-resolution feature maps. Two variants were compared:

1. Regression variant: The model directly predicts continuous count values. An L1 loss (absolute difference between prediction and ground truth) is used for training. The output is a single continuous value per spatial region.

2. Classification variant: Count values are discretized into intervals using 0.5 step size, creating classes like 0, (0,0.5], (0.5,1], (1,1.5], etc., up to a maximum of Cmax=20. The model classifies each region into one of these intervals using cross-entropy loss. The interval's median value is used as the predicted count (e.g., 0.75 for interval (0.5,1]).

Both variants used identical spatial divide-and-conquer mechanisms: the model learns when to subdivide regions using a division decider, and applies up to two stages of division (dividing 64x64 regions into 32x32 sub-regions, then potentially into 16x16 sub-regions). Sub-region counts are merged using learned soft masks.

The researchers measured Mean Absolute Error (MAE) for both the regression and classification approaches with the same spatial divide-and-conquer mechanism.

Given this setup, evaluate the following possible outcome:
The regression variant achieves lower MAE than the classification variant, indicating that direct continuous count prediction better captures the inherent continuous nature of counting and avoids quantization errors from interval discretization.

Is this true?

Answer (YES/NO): NO